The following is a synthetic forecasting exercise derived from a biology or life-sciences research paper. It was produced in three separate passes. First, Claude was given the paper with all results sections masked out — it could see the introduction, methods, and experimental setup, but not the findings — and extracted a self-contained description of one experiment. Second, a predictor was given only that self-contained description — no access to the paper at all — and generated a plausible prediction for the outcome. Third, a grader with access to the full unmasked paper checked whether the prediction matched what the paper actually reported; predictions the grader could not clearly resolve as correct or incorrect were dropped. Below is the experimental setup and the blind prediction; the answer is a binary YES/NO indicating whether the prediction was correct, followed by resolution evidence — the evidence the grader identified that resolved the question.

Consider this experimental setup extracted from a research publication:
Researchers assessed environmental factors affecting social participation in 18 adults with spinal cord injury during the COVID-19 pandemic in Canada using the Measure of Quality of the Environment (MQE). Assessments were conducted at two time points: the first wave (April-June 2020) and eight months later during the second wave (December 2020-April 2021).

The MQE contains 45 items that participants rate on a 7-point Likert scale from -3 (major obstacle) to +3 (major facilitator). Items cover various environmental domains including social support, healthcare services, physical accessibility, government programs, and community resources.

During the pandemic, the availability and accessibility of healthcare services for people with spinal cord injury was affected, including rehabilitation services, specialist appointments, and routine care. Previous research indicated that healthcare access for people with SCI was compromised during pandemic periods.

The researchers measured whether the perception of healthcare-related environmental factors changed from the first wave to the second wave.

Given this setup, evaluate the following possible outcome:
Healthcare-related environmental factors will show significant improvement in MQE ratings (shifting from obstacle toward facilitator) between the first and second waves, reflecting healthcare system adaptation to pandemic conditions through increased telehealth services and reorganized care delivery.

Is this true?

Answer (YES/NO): NO